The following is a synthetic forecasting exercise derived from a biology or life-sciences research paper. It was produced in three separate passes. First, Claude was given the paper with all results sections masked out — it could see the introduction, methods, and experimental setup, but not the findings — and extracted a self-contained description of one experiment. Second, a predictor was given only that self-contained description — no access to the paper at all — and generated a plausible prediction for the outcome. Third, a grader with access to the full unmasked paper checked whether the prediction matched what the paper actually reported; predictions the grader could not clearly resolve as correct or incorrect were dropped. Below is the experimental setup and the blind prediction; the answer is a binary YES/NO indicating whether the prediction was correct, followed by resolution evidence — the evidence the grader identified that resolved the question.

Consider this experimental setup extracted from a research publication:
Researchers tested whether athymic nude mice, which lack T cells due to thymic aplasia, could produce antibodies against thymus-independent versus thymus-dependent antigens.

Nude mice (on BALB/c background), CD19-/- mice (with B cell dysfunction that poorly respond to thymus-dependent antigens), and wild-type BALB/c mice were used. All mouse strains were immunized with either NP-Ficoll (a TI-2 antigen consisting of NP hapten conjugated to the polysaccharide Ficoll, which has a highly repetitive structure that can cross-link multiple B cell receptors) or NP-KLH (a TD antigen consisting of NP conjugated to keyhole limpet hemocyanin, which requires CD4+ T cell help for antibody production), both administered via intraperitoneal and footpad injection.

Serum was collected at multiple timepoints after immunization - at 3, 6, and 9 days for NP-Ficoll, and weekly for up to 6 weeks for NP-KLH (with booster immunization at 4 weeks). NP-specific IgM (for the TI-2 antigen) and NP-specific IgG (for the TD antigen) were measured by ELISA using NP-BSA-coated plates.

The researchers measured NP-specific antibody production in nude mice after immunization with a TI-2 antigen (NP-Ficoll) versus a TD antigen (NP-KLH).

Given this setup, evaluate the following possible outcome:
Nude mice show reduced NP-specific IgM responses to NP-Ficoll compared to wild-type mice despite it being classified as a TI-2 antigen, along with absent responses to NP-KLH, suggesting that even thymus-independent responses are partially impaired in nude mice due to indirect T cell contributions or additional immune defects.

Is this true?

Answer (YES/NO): NO